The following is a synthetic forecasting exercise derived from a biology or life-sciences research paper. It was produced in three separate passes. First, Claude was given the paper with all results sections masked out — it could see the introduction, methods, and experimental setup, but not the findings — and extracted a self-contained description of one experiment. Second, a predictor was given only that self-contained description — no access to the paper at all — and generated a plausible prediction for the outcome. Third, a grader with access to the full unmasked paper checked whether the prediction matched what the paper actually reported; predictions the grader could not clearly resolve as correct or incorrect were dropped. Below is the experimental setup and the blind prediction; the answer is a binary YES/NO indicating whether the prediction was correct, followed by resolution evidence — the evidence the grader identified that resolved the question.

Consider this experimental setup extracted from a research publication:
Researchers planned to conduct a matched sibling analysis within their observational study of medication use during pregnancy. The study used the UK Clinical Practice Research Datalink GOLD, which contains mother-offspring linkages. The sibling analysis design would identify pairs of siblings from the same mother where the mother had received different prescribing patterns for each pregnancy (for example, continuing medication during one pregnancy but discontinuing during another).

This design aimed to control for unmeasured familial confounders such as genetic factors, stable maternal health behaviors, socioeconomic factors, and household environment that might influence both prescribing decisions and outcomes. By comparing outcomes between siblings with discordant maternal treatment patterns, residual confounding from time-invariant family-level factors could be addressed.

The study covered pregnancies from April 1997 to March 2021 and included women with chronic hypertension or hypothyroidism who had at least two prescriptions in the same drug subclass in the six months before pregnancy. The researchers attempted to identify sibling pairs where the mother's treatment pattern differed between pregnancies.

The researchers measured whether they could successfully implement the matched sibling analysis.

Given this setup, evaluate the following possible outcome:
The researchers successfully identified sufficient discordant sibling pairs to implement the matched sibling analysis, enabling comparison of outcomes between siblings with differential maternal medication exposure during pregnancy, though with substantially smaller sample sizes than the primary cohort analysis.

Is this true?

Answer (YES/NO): NO